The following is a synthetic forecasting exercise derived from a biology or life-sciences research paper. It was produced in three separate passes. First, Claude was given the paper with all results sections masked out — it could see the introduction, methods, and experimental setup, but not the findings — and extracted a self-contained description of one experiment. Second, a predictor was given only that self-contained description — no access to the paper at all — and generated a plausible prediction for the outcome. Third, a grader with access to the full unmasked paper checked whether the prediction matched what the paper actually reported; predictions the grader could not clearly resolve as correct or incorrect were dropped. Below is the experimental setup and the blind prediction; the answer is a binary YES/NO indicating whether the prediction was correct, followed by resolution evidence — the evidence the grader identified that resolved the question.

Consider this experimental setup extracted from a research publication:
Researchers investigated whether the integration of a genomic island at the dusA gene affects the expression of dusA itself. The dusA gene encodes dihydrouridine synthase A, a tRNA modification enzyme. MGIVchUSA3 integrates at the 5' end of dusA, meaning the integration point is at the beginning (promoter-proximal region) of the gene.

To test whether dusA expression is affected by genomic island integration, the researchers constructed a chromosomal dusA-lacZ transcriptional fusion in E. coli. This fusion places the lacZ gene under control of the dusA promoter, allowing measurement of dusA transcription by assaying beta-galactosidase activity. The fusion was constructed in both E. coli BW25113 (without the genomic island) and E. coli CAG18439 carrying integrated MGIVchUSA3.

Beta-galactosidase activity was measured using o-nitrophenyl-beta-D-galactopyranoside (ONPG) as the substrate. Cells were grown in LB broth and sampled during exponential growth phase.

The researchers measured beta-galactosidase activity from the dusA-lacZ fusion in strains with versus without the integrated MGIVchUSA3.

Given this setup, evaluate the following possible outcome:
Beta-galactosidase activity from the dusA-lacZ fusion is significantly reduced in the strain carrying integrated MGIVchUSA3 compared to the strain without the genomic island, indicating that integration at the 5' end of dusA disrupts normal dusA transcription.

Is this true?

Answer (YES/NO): YES